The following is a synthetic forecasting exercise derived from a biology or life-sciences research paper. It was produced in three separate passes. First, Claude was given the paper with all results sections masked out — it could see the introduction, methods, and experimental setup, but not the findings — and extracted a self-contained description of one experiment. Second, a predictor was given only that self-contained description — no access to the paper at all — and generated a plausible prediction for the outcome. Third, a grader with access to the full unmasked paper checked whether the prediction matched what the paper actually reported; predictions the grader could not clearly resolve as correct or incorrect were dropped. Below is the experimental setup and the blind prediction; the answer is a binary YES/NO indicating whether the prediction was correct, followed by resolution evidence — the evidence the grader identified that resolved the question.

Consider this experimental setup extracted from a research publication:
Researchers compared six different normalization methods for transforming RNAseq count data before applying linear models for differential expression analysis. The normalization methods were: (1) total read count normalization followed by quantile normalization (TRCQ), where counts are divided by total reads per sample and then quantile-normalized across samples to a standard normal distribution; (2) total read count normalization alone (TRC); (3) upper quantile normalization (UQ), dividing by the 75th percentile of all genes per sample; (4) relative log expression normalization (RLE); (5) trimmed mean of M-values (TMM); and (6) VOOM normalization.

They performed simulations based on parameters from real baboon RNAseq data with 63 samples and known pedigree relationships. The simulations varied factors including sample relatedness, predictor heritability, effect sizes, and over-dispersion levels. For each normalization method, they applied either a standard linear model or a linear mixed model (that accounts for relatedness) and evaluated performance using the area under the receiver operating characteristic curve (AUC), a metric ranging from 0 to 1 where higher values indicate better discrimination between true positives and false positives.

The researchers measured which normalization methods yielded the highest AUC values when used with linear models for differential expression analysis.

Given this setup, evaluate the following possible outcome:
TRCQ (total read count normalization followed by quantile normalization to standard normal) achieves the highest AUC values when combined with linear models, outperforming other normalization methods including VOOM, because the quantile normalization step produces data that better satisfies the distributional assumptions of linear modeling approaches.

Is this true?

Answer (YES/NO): YES